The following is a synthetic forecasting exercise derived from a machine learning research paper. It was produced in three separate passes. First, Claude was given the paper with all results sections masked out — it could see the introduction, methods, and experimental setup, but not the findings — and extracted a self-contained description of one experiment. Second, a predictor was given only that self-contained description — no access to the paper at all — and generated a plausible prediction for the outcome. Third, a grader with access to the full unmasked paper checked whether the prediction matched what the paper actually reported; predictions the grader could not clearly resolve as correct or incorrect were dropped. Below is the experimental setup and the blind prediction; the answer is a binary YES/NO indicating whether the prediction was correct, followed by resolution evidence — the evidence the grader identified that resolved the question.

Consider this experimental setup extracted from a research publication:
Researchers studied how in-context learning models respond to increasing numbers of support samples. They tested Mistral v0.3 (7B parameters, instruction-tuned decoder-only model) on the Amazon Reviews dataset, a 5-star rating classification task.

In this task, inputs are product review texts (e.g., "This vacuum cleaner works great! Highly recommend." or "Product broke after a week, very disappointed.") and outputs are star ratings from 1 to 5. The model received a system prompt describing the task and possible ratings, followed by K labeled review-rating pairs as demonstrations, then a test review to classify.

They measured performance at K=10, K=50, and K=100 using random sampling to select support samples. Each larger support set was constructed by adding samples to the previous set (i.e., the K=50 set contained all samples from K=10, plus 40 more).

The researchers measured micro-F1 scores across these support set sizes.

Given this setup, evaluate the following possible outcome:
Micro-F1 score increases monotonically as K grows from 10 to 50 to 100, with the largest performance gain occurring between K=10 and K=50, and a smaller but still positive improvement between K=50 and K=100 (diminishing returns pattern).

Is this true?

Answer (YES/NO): NO